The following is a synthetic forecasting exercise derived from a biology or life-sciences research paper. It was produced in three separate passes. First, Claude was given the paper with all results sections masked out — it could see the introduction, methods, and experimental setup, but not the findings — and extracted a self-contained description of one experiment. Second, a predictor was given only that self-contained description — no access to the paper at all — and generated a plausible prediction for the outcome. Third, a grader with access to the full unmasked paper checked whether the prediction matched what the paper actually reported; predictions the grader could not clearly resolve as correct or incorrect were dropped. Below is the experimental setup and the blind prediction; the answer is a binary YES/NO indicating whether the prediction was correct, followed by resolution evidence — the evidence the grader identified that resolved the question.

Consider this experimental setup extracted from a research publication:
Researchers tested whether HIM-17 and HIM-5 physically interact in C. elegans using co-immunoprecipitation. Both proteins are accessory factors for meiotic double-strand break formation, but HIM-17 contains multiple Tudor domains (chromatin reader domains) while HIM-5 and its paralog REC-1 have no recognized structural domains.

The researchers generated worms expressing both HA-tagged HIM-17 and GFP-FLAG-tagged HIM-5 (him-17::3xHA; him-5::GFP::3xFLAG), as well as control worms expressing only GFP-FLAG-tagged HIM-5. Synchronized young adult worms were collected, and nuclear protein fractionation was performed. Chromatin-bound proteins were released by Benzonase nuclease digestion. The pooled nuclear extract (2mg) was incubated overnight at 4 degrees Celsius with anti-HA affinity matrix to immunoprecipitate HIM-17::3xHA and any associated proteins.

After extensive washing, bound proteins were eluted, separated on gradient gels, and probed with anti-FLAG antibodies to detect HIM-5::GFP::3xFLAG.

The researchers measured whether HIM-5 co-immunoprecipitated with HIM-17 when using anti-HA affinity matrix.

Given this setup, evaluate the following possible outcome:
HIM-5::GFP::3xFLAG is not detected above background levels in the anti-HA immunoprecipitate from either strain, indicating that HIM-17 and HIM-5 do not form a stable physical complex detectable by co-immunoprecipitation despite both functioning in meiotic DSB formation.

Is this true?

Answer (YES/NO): YES